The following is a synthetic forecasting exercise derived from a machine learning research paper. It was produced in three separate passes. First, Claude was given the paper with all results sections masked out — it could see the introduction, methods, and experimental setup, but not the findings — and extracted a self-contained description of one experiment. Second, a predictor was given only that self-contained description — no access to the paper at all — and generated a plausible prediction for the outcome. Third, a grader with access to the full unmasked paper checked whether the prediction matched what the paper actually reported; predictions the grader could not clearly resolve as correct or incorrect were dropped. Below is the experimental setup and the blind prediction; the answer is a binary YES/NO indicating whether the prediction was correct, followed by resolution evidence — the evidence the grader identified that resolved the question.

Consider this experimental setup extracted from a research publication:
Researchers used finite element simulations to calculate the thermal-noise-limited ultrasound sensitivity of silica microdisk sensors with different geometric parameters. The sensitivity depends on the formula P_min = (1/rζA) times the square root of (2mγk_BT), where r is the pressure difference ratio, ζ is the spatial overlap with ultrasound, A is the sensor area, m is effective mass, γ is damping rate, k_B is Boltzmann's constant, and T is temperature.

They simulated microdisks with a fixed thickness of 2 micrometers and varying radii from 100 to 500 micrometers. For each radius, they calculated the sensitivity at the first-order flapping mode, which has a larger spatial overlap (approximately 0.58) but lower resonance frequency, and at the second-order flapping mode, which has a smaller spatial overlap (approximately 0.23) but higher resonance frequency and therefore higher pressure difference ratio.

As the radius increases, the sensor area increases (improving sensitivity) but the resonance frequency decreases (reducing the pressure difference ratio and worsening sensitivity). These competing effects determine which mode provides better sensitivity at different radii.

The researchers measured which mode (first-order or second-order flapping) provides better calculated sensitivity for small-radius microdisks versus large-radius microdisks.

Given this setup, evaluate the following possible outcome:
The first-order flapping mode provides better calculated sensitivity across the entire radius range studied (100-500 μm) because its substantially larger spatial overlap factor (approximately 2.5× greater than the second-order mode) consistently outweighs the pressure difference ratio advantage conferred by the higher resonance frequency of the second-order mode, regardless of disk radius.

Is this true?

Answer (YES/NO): NO